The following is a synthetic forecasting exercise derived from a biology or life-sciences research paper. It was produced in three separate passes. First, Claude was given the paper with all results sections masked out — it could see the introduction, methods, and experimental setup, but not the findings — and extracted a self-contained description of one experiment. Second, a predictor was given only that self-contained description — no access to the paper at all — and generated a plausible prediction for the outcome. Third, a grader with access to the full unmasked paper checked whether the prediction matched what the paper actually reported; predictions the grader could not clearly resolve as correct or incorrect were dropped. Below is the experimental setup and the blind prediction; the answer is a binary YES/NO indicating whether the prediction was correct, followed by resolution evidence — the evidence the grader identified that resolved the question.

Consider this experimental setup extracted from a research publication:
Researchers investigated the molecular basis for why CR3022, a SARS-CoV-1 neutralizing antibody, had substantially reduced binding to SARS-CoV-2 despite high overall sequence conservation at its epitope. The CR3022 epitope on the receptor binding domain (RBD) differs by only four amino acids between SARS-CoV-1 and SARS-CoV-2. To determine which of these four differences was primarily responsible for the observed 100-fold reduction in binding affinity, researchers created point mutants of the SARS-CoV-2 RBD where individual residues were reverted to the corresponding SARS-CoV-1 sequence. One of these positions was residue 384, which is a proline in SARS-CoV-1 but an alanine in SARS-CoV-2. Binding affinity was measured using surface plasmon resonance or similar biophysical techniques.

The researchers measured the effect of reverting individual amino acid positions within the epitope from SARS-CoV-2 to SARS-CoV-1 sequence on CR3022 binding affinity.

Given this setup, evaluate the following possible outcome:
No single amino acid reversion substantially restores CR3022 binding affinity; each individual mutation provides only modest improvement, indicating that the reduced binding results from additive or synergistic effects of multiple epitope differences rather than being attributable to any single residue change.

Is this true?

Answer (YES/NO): NO